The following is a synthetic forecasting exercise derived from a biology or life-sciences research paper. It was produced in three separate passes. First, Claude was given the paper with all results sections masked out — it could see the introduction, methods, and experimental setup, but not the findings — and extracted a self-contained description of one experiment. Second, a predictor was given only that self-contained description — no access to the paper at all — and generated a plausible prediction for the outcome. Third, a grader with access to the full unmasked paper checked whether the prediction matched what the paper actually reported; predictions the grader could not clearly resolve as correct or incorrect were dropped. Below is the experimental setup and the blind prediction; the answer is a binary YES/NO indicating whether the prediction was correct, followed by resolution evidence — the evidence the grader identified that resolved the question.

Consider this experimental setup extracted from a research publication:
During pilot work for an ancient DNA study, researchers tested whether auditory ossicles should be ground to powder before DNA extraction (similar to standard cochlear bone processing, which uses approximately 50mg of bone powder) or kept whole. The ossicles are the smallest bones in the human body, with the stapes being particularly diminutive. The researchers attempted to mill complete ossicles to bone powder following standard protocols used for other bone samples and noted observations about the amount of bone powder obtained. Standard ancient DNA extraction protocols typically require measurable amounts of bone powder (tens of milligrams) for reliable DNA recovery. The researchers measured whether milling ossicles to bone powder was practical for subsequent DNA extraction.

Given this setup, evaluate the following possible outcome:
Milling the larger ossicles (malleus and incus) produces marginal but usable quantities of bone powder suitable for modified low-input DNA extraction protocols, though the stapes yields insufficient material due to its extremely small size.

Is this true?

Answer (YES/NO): NO